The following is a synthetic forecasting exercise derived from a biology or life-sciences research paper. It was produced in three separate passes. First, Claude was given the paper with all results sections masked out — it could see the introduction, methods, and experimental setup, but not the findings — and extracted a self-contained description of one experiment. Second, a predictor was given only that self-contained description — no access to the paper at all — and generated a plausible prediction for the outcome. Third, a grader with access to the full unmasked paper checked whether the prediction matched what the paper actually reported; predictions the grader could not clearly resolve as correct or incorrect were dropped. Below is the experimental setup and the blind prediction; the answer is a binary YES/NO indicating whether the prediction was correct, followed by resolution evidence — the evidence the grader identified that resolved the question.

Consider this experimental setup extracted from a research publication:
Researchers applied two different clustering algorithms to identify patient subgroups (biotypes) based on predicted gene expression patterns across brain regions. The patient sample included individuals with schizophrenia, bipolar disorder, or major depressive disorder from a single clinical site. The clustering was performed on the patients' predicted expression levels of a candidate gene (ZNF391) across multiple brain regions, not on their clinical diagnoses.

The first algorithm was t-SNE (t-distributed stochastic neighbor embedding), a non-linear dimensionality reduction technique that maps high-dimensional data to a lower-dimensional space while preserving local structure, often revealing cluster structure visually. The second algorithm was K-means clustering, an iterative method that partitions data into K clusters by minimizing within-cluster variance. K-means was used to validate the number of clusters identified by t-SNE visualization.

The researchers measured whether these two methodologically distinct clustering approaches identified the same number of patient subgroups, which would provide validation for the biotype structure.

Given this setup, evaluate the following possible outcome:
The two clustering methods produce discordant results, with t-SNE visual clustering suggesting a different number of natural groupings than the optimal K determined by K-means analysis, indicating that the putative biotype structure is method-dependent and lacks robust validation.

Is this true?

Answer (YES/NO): NO